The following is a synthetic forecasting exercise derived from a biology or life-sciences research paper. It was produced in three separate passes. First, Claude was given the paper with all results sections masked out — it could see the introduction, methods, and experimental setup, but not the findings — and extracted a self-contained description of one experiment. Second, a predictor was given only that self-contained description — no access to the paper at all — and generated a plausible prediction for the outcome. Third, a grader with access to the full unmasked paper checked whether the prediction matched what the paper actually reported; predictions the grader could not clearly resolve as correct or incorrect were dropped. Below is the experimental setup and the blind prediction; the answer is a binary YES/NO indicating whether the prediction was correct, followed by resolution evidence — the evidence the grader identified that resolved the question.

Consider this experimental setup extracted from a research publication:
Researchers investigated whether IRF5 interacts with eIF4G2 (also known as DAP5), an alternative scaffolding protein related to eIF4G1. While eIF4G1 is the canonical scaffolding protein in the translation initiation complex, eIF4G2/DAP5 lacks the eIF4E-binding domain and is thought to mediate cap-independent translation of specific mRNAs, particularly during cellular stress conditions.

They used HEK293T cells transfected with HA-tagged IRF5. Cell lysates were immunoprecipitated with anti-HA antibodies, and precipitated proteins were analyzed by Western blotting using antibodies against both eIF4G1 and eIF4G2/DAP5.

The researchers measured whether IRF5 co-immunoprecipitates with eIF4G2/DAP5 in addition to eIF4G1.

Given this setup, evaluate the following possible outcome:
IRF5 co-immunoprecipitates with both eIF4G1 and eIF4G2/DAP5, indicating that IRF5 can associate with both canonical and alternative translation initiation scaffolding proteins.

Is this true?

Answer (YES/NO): YES